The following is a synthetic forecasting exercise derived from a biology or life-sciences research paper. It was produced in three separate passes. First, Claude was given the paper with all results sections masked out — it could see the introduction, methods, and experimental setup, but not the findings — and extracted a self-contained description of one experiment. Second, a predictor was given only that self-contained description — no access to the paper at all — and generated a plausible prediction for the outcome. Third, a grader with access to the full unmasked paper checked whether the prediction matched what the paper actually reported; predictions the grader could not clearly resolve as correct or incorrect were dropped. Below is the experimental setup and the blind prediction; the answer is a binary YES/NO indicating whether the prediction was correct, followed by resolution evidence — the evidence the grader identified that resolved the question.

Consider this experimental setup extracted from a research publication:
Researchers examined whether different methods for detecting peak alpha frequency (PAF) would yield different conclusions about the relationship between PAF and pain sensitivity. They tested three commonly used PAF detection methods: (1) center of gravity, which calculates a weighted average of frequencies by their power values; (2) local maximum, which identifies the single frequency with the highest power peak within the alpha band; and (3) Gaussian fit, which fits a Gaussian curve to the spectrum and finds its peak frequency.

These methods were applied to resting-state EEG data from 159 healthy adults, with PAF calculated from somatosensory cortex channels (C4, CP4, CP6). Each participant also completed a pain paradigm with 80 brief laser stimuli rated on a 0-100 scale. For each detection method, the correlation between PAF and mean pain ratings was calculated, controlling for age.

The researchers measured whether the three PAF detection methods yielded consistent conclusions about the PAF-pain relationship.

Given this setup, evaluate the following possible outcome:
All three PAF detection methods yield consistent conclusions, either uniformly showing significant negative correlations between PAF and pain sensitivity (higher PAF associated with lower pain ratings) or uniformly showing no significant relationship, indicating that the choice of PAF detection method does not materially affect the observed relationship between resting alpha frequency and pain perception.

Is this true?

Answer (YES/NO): NO